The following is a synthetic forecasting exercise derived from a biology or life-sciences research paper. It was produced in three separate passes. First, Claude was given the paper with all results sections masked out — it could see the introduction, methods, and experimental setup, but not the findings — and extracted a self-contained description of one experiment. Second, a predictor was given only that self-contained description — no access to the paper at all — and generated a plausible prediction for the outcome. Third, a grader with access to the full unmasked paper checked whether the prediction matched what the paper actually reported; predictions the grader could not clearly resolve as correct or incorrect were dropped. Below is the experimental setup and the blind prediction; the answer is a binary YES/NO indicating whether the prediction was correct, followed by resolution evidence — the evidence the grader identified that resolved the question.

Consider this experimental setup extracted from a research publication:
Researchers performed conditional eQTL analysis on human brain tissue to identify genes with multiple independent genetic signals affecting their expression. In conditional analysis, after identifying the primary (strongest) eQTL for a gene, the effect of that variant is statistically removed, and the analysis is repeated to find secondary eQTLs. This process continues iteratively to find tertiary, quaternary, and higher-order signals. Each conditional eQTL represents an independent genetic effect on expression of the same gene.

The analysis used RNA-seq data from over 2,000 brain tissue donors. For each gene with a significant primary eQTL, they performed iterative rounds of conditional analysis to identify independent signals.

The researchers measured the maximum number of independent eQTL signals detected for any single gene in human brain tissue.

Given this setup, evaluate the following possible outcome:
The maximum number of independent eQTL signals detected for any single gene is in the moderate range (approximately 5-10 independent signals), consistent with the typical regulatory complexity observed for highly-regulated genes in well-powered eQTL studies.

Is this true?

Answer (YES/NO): NO